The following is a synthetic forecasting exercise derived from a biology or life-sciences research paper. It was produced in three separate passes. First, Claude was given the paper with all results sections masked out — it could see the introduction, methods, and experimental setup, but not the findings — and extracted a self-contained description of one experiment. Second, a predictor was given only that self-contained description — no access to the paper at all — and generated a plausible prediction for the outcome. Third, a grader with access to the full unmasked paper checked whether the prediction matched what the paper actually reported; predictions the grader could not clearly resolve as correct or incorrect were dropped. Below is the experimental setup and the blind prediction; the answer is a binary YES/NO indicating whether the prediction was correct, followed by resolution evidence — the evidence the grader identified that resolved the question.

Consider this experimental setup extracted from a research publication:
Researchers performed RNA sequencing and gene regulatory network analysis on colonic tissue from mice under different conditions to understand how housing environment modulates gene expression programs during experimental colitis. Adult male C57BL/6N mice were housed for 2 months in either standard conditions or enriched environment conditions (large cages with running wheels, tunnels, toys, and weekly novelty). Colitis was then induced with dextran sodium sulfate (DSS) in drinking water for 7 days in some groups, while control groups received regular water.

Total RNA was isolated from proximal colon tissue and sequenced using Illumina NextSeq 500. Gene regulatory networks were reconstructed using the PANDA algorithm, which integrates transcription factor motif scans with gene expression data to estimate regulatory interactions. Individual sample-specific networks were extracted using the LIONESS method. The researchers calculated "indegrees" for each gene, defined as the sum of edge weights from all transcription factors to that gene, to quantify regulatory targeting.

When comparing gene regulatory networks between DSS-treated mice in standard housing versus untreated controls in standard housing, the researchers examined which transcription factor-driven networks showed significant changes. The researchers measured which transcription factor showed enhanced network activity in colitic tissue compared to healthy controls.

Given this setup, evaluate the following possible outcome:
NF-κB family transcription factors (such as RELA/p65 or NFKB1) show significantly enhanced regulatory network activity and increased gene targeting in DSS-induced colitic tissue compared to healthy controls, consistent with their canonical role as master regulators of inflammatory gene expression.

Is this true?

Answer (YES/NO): NO